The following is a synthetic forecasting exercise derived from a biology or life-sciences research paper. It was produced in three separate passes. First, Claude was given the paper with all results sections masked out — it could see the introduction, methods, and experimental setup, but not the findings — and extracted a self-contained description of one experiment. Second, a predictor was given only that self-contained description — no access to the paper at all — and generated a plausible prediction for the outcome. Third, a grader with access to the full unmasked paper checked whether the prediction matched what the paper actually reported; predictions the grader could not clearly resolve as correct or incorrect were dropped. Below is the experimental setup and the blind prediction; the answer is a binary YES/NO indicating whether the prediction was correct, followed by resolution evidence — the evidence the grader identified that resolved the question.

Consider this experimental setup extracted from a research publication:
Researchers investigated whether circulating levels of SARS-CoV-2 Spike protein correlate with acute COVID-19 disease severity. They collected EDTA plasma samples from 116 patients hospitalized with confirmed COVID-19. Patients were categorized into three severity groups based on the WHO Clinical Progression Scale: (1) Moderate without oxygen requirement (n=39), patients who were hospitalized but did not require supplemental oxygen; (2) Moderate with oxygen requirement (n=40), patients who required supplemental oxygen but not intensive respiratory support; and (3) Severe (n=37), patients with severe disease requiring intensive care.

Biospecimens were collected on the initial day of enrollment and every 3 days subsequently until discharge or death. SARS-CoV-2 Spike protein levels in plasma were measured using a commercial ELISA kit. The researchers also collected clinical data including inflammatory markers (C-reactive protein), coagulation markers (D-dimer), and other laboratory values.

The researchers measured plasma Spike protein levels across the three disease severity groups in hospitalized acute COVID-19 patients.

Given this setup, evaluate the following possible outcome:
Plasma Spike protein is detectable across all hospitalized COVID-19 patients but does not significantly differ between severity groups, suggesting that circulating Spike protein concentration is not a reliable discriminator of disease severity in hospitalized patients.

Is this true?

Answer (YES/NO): YES